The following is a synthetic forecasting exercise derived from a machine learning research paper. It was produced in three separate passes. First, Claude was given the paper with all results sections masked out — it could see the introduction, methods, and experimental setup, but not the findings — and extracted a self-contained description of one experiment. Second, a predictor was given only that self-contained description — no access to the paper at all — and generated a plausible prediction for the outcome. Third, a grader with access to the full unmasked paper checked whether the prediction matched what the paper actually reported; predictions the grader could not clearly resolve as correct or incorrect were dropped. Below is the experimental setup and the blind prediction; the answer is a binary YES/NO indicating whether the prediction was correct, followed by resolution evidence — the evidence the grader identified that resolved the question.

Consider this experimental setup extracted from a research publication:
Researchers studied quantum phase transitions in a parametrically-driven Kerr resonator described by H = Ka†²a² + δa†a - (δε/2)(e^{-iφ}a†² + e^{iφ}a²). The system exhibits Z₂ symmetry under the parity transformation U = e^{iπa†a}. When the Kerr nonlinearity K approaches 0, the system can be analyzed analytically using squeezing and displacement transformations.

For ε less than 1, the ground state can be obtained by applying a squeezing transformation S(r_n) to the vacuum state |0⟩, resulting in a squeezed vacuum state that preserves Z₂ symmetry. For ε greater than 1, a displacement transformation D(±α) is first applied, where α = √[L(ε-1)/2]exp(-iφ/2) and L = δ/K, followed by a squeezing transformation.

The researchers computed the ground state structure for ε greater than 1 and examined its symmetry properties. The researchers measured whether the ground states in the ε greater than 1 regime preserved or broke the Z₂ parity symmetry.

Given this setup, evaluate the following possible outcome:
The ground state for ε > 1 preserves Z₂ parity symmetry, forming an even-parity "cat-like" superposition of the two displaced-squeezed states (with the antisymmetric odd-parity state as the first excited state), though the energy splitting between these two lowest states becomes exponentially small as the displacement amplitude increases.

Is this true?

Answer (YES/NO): NO